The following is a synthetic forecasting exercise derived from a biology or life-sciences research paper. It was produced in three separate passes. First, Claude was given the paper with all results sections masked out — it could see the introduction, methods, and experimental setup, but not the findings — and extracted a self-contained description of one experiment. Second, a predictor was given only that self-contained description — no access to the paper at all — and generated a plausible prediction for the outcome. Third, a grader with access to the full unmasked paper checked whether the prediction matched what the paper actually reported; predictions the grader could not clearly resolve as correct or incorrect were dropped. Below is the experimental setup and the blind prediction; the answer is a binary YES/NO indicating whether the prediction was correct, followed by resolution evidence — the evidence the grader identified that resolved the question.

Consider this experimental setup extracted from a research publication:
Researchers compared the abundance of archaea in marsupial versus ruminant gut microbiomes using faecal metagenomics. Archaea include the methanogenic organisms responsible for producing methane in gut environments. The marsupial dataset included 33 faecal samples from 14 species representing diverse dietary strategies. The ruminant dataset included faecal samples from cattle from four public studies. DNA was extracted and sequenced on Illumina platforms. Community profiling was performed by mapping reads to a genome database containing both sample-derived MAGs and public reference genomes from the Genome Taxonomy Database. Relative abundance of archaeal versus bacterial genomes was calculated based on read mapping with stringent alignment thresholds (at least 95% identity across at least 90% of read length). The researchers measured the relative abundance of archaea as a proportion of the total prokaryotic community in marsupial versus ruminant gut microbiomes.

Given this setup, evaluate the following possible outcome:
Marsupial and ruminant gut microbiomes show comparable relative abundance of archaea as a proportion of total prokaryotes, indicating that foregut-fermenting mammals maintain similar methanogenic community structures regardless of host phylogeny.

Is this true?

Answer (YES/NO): NO